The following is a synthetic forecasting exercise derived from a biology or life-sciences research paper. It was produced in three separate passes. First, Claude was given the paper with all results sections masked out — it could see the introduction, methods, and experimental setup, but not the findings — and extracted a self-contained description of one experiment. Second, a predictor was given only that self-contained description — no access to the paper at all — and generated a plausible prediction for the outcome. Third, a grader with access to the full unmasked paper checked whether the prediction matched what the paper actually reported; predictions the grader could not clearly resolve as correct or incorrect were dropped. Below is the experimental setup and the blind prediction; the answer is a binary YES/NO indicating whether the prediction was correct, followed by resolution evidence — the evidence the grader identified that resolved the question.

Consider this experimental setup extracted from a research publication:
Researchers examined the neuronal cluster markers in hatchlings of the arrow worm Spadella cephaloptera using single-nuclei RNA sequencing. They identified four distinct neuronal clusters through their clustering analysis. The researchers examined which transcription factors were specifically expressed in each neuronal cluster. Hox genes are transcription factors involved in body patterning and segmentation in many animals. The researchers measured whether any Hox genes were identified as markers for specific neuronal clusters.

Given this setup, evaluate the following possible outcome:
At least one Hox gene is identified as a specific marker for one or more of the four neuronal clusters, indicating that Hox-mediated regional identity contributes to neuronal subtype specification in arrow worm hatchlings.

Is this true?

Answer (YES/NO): YES